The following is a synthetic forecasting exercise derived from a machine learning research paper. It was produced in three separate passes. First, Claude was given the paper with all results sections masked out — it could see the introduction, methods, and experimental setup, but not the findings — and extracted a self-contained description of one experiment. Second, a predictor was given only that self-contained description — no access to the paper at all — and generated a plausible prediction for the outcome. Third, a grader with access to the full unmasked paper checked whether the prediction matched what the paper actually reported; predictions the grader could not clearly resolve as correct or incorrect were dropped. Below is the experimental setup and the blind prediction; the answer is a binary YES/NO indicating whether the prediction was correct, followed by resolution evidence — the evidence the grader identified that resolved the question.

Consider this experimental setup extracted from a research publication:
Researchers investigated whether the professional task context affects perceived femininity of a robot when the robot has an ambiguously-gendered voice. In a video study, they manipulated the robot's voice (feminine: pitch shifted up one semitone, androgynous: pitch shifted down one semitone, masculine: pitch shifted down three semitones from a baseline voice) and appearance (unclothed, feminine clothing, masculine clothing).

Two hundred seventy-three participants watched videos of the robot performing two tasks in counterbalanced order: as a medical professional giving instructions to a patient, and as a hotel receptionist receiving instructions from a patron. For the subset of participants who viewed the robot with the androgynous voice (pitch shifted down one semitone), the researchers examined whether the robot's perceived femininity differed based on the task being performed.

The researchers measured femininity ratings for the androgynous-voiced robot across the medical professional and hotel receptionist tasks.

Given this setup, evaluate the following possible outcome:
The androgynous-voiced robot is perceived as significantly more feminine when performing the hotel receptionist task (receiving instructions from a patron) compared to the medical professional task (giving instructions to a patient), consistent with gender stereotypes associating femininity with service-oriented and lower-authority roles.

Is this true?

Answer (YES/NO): YES